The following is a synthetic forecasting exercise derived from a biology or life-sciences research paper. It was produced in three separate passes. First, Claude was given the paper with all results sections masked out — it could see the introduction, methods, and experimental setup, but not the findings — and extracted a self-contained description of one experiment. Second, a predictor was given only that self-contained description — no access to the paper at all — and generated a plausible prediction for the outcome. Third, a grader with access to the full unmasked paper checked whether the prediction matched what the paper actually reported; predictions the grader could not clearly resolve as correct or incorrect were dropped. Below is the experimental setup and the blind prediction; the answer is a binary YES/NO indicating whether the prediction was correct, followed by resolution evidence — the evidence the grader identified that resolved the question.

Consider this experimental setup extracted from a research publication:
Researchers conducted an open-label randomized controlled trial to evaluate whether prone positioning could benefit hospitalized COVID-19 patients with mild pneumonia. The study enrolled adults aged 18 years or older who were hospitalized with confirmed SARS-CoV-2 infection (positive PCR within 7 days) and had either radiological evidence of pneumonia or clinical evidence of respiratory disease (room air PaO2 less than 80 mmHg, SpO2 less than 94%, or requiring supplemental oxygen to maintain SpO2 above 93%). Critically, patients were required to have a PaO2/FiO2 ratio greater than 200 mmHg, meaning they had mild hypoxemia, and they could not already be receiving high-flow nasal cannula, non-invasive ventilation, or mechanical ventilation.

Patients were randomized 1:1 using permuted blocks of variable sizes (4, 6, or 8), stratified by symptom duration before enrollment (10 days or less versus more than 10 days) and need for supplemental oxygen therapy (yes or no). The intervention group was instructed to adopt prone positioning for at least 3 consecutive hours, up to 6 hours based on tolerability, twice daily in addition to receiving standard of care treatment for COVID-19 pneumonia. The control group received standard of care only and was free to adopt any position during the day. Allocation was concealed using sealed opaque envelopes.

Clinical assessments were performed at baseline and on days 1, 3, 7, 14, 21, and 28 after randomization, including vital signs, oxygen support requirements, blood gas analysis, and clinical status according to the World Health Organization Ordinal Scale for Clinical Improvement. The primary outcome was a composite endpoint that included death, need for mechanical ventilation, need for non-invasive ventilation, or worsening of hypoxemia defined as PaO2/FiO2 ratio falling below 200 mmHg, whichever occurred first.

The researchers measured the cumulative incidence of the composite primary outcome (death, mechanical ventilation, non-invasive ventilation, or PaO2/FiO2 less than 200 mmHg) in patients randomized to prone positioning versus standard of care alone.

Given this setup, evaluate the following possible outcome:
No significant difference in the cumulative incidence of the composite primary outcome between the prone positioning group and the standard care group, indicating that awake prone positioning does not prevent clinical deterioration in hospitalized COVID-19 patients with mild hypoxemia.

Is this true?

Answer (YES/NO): NO